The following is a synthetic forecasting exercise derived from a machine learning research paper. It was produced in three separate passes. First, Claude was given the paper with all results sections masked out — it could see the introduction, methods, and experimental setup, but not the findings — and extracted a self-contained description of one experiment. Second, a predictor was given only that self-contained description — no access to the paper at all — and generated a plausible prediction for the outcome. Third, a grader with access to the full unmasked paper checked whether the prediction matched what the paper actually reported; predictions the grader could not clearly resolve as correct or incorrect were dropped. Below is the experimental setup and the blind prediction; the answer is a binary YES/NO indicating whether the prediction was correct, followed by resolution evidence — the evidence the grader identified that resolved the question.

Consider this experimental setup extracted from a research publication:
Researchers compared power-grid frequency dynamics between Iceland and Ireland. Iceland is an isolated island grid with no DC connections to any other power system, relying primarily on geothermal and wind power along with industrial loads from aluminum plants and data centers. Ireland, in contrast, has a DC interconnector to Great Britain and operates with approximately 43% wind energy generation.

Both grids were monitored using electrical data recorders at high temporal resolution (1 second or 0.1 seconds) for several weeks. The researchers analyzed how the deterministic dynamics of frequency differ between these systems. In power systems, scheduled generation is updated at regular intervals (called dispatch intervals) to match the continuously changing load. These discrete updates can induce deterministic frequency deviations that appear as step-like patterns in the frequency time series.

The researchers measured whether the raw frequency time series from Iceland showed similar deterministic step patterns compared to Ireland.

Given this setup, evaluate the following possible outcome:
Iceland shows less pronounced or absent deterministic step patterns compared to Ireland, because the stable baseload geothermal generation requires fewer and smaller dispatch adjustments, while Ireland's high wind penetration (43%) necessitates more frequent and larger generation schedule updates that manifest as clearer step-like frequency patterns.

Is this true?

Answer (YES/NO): YES